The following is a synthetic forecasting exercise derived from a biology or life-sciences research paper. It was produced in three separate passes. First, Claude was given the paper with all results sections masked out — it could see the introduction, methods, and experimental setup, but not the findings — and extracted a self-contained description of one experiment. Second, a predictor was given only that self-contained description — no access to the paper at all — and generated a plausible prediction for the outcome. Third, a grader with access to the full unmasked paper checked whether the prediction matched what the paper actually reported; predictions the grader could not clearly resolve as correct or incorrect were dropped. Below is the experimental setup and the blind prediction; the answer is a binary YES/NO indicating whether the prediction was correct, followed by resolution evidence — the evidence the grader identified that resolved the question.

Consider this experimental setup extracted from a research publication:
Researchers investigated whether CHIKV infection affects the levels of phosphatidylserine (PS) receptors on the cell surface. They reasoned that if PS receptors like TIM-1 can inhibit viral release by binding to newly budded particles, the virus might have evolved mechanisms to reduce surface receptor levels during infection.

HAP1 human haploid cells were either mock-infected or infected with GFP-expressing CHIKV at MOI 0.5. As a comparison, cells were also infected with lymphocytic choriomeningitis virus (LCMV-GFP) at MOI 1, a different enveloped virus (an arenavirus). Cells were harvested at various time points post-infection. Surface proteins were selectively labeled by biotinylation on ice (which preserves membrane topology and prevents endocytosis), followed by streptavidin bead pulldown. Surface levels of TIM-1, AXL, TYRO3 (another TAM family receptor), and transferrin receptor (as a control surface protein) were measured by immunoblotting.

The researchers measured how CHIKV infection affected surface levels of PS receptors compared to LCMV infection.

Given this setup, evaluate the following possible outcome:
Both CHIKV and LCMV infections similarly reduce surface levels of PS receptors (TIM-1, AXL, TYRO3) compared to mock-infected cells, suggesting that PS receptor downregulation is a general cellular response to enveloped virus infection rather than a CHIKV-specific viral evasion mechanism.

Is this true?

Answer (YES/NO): NO